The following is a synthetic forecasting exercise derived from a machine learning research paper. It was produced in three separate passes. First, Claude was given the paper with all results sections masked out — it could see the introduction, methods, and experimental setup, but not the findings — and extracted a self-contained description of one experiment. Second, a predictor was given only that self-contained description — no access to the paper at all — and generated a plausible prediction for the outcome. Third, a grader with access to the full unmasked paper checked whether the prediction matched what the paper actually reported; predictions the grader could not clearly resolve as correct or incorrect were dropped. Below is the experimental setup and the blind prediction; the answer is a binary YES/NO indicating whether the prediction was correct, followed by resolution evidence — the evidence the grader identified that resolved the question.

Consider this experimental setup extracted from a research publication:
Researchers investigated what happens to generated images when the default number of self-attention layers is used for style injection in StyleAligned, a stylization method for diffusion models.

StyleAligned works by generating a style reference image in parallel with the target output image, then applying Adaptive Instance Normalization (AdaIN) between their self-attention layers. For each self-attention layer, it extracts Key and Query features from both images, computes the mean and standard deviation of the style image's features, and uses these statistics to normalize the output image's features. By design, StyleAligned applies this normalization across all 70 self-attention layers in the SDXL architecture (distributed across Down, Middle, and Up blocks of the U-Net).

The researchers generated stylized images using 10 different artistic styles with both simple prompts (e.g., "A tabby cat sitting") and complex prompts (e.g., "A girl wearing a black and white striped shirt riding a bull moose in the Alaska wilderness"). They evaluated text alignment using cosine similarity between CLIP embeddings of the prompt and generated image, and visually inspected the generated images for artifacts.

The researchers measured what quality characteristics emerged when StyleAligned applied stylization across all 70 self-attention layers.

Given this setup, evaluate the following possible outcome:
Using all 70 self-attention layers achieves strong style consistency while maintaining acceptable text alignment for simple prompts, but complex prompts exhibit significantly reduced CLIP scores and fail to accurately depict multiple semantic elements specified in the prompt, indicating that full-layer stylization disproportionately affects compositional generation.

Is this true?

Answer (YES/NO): NO